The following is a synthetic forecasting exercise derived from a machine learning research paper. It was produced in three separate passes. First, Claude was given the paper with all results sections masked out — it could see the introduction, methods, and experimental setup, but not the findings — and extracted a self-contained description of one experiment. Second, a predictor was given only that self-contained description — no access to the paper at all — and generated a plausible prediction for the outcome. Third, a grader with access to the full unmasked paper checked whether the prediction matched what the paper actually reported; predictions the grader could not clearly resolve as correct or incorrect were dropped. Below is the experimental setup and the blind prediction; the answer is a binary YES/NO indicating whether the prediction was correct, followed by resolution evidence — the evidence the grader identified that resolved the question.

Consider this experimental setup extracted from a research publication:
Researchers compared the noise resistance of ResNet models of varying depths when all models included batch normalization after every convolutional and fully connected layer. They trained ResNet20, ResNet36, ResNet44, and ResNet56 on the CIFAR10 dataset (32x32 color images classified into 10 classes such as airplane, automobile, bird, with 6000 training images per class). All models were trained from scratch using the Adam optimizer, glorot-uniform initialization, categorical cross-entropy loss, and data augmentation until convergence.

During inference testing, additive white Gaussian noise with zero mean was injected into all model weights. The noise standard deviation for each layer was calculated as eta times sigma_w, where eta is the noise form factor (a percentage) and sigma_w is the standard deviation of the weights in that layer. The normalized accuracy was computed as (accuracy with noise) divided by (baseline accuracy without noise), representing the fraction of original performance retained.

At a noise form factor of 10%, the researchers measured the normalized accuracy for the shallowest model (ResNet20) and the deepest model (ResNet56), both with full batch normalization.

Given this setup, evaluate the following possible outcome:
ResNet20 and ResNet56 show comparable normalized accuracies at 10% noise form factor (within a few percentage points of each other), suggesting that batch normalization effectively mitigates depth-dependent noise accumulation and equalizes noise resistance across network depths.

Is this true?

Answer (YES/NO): NO